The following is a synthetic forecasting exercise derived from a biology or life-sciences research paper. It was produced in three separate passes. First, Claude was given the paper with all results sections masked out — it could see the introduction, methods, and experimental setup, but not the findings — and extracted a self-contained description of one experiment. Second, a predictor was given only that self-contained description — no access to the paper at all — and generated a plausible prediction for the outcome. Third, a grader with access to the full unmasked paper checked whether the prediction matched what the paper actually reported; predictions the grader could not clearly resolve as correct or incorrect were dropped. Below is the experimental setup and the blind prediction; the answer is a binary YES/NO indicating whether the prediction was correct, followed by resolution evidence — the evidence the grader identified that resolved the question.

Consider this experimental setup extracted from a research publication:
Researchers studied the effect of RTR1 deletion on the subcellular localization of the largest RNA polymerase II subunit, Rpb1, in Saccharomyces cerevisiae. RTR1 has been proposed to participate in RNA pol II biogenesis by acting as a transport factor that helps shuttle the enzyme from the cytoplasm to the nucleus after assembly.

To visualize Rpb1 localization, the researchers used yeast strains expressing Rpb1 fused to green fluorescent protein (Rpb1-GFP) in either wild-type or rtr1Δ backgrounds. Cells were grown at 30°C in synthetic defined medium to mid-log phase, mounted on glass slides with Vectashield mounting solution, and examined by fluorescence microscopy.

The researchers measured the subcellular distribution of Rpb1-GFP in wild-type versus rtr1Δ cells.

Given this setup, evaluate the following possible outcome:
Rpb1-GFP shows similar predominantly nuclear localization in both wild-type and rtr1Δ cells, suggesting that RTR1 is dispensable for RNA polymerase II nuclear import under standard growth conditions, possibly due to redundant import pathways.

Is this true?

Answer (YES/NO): NO